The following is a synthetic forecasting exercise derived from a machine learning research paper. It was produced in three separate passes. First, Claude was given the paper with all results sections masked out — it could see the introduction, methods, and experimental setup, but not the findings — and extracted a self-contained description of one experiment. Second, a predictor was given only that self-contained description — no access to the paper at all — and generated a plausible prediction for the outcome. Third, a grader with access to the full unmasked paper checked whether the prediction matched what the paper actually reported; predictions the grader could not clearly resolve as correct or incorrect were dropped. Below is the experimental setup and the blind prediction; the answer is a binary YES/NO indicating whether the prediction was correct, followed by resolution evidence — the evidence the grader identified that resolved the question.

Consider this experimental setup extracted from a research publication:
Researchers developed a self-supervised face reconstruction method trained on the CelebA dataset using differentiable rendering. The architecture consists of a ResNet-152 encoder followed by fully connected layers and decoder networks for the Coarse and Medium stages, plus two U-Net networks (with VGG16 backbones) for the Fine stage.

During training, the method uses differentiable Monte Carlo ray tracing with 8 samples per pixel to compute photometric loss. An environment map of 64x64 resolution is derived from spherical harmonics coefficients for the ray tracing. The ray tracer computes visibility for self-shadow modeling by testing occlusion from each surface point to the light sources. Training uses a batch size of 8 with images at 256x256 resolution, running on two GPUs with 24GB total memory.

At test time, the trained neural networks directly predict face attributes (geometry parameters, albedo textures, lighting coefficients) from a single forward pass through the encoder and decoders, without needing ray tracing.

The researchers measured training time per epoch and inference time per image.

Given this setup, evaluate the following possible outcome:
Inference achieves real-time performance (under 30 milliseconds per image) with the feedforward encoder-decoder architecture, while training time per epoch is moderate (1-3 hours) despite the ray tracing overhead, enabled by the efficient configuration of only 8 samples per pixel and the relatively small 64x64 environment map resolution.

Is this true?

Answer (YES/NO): NO